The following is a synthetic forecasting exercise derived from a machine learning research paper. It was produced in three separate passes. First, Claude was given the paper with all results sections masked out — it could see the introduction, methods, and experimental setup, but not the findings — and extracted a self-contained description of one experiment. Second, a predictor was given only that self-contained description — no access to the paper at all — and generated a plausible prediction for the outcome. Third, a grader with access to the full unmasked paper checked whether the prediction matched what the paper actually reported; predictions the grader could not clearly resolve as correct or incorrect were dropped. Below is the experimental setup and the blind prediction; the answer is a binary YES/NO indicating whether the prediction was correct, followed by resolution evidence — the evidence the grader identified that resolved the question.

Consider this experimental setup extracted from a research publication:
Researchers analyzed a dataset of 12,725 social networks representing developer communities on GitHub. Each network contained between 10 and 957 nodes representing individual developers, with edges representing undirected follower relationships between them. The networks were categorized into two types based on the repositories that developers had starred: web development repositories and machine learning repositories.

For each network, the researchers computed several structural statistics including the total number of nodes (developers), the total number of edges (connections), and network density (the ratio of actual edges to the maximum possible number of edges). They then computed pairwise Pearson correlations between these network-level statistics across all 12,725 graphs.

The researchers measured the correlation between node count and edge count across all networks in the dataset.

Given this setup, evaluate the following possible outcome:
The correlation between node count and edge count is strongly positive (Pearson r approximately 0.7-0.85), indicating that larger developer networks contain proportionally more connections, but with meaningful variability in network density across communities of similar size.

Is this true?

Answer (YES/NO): NO